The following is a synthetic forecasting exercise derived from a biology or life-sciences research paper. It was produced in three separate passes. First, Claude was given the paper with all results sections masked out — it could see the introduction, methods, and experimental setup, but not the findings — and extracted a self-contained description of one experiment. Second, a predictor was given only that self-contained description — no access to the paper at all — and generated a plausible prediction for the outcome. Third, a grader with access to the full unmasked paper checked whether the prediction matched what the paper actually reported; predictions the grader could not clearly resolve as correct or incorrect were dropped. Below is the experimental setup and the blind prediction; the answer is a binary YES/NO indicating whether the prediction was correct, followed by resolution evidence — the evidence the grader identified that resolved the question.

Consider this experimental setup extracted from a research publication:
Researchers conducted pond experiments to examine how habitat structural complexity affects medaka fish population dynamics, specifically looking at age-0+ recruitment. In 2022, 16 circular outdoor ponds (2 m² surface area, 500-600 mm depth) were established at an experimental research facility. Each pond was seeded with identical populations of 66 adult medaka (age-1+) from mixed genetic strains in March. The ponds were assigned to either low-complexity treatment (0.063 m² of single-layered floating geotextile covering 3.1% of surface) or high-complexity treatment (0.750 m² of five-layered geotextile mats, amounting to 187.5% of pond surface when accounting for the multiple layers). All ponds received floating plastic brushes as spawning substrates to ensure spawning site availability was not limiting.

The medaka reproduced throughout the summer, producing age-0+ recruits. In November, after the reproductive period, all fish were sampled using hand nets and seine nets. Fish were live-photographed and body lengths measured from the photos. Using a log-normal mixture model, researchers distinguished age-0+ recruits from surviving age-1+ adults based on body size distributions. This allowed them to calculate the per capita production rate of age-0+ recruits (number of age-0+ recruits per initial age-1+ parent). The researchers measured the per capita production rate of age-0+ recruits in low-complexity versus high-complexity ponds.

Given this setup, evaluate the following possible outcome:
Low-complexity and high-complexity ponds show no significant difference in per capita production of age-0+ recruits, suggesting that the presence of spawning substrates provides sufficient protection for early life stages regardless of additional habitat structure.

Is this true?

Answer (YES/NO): NO